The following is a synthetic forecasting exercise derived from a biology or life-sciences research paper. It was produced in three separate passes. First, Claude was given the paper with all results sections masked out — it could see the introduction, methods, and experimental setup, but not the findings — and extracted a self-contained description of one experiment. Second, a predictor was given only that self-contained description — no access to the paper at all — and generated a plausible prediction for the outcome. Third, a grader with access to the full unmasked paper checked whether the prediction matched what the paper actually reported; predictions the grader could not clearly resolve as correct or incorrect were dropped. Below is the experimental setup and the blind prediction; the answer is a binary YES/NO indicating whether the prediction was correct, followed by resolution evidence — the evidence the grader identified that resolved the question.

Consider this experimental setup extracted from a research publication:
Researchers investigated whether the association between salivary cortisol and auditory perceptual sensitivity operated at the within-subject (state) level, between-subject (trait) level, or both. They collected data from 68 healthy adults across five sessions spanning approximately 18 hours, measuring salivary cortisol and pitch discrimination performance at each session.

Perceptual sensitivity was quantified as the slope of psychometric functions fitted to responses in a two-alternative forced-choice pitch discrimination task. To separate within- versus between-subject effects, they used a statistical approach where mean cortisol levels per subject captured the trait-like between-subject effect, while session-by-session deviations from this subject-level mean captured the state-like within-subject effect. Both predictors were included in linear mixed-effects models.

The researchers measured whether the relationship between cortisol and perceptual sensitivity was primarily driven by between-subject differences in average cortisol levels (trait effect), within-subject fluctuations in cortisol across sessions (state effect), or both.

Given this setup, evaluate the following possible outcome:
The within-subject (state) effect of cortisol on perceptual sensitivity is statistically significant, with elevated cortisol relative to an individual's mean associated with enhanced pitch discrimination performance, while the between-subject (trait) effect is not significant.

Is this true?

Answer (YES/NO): YES